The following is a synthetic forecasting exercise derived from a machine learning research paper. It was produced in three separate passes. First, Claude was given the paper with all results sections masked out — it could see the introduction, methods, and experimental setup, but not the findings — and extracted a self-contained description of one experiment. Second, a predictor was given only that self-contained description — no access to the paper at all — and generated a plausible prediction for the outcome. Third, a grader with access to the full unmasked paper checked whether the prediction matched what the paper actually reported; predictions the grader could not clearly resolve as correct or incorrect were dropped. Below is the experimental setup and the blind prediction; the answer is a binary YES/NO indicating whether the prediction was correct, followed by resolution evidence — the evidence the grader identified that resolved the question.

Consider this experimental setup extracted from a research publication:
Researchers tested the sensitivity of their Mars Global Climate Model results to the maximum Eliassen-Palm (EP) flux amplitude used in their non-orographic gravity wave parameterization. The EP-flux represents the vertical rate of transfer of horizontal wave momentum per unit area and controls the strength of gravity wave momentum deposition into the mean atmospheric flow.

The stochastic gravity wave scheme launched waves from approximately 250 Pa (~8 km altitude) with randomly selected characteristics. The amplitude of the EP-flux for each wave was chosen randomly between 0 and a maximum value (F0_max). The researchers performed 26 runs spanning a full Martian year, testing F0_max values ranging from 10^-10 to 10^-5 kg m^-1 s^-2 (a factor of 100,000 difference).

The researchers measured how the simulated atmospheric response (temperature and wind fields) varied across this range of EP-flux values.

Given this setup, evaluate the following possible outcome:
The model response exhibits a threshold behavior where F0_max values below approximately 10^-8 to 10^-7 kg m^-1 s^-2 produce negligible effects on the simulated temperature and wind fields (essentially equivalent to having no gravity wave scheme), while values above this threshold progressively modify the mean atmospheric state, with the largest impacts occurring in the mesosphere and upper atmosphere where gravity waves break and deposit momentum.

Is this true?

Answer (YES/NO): YES